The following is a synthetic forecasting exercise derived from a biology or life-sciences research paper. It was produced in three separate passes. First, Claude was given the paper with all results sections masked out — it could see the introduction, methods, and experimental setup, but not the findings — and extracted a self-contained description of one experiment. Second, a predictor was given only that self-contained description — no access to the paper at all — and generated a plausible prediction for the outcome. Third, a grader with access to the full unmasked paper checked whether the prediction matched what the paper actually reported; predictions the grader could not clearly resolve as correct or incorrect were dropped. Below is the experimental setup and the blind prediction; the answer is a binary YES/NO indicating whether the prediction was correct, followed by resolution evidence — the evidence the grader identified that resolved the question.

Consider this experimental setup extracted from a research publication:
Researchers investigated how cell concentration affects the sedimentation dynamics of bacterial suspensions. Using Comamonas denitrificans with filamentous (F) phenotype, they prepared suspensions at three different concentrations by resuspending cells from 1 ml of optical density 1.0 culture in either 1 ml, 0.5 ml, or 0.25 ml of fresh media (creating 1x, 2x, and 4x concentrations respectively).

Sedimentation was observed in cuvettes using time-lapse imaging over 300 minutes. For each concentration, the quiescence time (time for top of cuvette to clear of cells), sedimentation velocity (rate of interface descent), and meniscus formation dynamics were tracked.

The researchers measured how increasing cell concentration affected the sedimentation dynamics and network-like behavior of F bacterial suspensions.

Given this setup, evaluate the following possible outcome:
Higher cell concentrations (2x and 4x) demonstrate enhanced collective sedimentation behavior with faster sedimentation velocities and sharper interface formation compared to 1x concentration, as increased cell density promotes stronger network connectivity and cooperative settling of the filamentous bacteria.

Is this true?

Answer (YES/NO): NO